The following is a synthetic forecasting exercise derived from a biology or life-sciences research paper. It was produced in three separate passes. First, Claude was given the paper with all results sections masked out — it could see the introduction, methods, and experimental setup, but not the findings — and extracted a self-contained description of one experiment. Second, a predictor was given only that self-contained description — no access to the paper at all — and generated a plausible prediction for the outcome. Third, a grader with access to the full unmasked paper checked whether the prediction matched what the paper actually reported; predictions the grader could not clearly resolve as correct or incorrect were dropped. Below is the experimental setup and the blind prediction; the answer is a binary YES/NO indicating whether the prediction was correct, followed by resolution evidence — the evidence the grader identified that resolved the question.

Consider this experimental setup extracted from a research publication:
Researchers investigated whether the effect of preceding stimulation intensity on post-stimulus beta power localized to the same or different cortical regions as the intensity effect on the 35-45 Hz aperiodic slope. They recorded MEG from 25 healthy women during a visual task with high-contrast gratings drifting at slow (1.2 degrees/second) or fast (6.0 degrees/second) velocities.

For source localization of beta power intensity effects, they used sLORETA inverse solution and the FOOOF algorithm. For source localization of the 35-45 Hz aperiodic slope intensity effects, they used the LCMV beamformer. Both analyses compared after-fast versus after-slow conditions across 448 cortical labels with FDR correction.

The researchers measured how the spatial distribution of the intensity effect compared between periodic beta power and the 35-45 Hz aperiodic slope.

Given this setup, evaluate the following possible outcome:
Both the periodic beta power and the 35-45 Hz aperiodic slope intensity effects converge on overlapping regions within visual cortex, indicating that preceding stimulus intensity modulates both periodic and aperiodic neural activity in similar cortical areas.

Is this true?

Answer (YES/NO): YES